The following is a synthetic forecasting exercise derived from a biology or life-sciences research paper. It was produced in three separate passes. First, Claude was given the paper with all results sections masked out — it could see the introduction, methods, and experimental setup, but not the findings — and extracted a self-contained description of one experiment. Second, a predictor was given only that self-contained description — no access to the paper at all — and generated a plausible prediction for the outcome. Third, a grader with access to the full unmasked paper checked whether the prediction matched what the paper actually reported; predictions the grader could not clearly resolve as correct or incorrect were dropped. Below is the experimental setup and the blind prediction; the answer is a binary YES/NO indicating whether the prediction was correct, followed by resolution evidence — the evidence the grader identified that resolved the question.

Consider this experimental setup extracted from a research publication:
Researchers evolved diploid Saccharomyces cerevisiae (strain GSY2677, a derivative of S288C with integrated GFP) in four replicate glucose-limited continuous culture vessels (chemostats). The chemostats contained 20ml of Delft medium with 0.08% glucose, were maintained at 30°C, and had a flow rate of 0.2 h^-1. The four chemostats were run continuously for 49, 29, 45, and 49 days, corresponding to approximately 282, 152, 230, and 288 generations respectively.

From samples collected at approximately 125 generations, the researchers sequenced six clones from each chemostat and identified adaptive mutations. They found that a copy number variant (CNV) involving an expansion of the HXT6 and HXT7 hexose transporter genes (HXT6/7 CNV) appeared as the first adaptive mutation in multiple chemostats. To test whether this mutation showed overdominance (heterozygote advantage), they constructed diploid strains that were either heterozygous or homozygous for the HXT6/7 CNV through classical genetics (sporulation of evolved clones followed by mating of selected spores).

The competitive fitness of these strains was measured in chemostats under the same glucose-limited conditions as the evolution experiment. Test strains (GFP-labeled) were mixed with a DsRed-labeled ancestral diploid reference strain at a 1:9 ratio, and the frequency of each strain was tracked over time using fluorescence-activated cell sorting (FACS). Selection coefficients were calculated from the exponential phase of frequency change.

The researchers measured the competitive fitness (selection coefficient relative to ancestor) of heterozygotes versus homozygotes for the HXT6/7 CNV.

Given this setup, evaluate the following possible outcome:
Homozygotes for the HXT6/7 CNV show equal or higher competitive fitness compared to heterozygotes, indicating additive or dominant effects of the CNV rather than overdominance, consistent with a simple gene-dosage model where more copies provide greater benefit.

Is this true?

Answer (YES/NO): NO